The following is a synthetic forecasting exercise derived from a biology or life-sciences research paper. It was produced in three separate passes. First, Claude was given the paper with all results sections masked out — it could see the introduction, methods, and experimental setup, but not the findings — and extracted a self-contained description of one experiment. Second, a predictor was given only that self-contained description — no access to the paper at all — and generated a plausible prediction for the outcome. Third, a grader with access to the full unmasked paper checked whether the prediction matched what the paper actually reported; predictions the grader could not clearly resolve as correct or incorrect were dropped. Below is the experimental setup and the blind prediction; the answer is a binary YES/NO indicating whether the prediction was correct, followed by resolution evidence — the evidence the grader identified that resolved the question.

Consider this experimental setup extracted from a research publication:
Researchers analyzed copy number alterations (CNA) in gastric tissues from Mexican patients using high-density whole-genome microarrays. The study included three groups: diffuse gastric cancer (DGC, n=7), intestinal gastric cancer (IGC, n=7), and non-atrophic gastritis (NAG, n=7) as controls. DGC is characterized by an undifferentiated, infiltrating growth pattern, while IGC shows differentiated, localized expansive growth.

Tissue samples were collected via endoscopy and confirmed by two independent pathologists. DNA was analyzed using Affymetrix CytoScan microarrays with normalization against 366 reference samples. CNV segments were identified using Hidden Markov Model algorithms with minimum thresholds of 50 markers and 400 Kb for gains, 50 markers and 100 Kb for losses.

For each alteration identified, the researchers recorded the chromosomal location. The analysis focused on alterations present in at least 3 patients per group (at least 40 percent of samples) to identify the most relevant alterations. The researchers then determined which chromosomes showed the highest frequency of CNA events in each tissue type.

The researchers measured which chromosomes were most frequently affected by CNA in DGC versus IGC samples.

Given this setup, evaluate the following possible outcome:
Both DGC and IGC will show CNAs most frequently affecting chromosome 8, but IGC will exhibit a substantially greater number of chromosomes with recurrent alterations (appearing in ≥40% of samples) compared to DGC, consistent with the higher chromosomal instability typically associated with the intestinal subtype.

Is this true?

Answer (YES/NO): NO